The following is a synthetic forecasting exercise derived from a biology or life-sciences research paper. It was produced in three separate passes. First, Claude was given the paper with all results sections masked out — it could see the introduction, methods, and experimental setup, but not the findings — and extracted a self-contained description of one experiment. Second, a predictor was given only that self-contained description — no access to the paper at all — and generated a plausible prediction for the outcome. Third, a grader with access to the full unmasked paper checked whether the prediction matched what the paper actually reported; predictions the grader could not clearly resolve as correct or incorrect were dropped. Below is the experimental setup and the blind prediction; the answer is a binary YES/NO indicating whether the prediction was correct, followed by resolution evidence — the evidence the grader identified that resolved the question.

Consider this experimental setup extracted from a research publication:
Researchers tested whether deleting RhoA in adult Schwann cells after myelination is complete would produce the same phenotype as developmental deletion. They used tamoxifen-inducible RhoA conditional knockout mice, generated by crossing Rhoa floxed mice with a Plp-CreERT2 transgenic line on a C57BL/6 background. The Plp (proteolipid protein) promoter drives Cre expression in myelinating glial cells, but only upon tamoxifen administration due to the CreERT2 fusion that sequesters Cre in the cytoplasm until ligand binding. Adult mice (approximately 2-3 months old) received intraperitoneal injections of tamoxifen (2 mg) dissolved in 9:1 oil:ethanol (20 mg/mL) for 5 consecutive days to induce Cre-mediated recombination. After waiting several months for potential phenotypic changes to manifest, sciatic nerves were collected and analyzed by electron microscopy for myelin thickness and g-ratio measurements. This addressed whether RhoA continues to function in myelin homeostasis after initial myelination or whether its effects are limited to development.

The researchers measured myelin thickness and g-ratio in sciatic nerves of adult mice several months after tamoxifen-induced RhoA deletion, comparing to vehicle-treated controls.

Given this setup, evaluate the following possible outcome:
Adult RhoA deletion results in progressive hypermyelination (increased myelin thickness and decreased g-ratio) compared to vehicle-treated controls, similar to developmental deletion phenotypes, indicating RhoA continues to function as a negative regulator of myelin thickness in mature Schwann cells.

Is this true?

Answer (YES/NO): YES